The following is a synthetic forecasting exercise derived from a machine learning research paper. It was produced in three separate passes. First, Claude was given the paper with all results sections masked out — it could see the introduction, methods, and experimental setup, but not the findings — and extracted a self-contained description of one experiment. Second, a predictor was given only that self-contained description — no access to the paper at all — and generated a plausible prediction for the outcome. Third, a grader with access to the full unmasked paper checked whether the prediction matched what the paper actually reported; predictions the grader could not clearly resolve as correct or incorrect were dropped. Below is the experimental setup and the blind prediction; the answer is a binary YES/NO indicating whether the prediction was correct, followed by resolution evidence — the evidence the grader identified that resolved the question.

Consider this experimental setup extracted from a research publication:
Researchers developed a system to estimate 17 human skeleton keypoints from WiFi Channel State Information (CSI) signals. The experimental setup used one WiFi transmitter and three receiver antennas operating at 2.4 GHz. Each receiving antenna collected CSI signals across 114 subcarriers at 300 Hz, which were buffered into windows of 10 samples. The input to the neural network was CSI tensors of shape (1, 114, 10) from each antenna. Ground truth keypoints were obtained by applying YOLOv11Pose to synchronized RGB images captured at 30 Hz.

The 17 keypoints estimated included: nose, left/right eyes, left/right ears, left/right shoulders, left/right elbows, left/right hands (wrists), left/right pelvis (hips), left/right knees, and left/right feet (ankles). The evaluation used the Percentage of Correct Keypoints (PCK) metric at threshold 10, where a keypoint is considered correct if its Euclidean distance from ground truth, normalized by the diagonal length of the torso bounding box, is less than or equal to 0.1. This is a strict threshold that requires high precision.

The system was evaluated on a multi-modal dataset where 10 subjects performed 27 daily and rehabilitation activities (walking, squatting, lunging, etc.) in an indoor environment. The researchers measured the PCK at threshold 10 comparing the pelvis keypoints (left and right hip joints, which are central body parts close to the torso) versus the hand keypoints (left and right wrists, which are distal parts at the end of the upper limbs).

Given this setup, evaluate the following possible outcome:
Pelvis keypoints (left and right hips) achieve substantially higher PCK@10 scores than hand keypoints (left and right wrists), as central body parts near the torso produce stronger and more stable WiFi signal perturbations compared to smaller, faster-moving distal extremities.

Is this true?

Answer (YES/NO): YES